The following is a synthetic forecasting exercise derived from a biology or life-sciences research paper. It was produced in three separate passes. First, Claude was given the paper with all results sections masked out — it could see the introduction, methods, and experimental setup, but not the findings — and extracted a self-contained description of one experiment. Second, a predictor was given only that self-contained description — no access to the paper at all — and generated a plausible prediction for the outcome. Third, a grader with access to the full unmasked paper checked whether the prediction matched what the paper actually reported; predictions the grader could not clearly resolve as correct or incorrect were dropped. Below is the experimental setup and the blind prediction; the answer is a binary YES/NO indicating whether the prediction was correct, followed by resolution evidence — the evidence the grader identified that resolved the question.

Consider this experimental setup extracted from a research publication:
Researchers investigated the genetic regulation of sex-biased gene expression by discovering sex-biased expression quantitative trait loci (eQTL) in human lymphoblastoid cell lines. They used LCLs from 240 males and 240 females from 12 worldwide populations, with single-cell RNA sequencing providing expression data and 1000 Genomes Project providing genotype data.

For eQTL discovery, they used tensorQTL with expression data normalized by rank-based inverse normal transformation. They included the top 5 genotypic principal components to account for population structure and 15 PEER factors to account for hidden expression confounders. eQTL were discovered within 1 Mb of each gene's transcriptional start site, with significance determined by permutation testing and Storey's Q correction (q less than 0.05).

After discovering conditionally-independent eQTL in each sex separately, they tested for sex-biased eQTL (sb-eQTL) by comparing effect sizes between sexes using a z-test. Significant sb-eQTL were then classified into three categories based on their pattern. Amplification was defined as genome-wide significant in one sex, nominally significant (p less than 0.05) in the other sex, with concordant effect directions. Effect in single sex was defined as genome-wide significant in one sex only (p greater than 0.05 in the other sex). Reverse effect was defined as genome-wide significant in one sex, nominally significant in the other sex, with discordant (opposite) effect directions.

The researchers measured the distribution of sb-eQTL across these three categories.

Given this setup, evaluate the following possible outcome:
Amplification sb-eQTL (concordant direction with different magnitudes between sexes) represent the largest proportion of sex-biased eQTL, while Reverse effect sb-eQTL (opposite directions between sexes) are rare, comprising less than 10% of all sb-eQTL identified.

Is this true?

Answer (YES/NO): NO